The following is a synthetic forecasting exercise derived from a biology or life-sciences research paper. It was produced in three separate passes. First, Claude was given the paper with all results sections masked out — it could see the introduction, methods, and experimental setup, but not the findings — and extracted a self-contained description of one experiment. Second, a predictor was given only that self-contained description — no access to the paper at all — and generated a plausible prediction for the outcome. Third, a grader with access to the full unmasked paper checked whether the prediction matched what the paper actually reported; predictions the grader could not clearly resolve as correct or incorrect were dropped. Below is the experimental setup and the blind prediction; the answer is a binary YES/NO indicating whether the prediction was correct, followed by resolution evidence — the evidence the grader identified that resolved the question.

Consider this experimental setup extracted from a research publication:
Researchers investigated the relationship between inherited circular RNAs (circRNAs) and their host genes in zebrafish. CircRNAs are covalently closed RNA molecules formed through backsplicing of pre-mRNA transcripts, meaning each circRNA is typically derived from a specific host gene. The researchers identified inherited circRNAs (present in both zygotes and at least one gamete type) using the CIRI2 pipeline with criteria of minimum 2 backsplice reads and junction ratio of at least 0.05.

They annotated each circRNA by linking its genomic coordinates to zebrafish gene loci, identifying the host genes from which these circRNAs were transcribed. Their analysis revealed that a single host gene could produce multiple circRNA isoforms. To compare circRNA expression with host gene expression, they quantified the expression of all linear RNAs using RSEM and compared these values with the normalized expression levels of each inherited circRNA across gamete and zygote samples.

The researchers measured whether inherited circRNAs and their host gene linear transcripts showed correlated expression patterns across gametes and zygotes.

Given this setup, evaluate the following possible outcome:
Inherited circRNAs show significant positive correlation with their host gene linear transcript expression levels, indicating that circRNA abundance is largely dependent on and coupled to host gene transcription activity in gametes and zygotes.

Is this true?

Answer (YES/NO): NO